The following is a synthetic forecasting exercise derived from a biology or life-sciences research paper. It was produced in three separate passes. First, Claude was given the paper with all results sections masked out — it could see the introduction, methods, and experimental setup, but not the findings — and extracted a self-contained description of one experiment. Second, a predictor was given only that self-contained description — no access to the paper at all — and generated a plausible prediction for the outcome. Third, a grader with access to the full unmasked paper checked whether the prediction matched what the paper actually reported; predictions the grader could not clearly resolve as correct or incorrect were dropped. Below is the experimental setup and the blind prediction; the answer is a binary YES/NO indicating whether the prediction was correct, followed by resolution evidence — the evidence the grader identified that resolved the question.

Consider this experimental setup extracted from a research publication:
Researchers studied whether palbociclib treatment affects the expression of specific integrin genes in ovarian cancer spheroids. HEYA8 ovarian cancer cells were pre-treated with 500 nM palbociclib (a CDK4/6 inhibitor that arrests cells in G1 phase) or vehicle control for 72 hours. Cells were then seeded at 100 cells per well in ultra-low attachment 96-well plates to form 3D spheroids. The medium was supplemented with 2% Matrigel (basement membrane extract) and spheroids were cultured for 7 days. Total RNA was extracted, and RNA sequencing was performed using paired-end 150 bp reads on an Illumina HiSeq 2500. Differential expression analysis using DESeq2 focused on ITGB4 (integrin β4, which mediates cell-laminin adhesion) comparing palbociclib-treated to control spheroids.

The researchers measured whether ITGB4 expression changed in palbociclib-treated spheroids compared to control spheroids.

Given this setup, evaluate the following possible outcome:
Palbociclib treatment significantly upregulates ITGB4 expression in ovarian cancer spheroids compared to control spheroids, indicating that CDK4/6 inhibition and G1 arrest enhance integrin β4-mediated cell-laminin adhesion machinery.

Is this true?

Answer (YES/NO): YES